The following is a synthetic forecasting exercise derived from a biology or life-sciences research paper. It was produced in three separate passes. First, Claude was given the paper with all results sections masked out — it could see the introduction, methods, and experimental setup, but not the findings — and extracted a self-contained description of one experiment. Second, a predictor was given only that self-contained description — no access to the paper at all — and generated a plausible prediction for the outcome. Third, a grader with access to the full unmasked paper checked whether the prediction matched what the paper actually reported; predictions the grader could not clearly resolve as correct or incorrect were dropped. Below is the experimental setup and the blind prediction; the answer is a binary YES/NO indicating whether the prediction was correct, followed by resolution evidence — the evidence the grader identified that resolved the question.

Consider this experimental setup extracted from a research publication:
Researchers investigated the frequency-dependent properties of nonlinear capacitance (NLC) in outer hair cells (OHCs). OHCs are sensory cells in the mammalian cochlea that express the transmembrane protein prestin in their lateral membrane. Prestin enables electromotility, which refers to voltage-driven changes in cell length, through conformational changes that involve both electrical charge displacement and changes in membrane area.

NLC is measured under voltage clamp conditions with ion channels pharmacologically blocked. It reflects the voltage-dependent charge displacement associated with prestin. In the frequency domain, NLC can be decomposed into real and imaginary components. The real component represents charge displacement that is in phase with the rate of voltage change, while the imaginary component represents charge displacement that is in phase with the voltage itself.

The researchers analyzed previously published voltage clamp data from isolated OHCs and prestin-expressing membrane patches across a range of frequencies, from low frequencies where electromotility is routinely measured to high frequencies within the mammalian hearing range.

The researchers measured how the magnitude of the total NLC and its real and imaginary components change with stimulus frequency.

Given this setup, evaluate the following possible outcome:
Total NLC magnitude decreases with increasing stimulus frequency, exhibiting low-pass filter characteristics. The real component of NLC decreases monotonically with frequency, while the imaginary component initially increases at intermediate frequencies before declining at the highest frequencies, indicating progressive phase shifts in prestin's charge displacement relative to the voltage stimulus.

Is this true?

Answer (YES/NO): NO